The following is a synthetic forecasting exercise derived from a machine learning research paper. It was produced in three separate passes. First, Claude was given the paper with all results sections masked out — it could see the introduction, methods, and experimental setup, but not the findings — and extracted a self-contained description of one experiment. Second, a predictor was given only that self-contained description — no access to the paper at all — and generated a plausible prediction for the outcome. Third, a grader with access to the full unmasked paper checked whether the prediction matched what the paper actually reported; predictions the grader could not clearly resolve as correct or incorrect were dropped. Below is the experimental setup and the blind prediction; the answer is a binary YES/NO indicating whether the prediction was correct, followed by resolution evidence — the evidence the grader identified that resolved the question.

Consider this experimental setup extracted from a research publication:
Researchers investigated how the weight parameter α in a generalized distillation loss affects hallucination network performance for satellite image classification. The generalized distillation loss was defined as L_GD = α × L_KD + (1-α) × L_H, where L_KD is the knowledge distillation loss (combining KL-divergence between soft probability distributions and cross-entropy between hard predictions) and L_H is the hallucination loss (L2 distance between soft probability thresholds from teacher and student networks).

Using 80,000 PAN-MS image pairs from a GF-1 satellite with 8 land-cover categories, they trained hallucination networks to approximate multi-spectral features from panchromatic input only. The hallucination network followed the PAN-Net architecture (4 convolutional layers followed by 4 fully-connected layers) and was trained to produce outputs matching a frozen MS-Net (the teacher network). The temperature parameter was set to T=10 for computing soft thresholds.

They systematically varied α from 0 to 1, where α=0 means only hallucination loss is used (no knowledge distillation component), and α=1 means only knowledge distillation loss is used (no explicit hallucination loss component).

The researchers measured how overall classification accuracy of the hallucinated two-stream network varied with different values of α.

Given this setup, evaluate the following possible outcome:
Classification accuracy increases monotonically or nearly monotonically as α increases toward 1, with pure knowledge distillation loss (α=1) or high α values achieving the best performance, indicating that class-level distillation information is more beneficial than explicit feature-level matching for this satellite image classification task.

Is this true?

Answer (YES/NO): NO